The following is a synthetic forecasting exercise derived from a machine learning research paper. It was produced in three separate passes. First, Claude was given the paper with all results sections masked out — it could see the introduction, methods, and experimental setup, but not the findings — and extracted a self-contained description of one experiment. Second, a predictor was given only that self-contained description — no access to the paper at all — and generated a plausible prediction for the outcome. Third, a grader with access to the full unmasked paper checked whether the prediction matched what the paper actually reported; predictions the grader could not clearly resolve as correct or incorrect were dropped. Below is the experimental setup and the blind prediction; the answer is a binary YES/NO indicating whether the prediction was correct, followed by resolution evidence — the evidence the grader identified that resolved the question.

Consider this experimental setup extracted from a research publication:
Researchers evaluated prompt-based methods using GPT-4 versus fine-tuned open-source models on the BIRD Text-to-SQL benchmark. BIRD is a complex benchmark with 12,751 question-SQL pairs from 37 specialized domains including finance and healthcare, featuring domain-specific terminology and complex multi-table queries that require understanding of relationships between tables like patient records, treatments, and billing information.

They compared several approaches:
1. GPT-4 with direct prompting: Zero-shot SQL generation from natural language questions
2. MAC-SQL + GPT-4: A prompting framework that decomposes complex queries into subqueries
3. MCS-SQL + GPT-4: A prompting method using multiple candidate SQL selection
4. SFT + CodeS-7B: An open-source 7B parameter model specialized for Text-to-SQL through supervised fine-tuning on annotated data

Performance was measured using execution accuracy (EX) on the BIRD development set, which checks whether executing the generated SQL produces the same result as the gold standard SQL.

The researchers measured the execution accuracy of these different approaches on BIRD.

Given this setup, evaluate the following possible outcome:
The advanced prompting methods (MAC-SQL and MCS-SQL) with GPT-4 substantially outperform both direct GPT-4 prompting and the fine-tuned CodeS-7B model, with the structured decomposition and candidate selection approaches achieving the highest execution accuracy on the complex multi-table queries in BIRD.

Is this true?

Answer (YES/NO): NO